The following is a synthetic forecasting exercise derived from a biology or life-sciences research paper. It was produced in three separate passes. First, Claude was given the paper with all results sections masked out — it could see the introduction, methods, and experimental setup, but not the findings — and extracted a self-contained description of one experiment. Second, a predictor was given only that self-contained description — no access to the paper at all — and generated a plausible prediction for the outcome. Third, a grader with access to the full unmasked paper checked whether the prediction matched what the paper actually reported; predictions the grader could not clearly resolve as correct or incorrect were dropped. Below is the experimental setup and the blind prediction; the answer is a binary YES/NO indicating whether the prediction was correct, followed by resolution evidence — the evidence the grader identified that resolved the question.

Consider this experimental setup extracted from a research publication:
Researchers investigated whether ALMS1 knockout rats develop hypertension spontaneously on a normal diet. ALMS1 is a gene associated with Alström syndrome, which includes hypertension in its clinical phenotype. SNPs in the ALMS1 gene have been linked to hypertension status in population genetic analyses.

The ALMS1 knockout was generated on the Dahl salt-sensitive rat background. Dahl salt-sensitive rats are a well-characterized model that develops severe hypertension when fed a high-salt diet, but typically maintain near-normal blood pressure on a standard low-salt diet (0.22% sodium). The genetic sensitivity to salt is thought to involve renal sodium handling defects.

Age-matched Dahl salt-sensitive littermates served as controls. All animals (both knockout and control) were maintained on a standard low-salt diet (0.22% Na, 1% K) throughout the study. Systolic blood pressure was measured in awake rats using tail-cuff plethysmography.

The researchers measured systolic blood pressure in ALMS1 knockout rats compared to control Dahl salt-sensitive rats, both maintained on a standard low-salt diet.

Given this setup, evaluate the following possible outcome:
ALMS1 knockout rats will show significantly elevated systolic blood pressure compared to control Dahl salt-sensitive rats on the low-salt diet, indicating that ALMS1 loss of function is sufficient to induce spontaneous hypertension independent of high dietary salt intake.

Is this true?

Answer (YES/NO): YES